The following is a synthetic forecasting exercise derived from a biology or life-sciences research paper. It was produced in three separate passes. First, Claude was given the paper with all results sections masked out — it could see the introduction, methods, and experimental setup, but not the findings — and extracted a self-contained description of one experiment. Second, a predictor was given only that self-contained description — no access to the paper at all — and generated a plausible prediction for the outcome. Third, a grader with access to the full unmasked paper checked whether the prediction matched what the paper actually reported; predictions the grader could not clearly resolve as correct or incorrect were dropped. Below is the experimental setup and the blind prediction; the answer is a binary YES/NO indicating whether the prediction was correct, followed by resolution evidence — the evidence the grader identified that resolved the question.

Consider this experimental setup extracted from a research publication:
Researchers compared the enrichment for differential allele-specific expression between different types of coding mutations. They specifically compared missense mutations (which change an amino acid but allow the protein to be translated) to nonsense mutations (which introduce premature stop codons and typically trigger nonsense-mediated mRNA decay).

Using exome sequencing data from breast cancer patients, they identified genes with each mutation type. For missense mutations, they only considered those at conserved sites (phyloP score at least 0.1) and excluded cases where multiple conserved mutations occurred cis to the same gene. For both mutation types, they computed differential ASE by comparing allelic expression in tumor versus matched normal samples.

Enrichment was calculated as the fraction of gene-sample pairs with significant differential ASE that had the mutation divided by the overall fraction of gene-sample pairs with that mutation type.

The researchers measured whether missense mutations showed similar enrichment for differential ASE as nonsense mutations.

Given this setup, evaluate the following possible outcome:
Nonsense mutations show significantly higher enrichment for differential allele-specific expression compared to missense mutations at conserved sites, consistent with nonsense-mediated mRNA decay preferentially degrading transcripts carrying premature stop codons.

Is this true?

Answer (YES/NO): YES